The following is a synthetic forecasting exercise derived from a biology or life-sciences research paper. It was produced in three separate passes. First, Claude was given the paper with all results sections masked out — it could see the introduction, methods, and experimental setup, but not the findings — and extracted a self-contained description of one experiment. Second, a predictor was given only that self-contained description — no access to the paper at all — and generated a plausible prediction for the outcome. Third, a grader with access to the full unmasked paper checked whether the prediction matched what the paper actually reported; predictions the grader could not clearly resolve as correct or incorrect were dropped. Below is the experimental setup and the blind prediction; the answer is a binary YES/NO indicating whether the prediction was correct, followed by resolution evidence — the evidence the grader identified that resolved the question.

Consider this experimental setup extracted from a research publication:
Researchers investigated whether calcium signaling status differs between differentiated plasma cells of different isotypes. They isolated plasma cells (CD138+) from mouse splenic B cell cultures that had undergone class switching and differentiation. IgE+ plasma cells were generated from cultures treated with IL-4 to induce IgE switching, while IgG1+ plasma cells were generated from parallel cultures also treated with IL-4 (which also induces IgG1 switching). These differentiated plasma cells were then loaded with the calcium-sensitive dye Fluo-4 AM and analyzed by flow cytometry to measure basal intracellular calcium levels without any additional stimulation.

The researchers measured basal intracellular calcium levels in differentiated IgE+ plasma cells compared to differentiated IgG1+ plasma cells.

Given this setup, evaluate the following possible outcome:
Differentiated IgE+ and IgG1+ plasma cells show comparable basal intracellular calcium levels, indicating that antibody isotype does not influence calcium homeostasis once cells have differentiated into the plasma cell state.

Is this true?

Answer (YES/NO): NO